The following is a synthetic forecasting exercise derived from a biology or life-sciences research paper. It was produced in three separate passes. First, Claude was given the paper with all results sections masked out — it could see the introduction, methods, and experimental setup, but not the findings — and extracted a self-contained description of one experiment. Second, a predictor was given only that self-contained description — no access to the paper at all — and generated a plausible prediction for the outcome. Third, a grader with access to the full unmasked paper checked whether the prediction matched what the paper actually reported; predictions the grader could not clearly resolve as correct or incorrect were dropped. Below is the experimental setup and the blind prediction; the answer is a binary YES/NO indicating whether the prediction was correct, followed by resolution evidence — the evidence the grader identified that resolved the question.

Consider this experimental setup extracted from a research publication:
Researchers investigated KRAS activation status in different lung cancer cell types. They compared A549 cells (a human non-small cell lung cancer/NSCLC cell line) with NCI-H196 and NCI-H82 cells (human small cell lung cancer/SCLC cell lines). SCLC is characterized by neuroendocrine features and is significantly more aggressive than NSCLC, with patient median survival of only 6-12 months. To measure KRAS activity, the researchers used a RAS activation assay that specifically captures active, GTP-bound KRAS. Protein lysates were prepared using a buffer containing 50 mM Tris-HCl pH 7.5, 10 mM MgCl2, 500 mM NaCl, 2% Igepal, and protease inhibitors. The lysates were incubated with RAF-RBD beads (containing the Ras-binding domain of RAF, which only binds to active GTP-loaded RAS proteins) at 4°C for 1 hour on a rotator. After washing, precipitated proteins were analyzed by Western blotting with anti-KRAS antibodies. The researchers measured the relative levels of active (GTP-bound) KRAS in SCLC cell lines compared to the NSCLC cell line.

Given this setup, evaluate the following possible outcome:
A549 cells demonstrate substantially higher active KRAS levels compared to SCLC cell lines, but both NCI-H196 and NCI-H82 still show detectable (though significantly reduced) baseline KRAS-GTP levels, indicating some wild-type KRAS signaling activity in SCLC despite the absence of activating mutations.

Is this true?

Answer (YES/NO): NO